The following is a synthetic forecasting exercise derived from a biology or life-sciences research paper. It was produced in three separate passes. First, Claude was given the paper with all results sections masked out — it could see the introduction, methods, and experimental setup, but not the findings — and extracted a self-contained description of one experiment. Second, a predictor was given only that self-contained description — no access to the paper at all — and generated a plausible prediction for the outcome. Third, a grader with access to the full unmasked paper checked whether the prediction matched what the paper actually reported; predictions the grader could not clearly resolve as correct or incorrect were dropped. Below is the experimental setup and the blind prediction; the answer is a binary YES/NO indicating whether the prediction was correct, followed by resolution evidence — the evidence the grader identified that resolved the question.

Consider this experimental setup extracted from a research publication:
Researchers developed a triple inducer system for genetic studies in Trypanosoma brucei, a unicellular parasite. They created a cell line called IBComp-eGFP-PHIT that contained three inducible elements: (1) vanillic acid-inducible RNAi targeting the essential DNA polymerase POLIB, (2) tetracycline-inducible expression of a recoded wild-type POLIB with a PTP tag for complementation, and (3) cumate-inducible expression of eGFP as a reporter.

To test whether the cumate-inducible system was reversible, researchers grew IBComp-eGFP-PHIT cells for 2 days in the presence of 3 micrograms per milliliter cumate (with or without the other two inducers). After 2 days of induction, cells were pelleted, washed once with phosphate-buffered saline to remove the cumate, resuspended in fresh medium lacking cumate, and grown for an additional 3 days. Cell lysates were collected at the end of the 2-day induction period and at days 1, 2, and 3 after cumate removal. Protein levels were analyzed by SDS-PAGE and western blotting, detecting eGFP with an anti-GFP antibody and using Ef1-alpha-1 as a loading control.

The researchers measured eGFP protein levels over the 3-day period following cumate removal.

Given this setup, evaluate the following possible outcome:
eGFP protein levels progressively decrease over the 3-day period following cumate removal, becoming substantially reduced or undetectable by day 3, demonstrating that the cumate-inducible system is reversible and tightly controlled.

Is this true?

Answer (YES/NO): YES